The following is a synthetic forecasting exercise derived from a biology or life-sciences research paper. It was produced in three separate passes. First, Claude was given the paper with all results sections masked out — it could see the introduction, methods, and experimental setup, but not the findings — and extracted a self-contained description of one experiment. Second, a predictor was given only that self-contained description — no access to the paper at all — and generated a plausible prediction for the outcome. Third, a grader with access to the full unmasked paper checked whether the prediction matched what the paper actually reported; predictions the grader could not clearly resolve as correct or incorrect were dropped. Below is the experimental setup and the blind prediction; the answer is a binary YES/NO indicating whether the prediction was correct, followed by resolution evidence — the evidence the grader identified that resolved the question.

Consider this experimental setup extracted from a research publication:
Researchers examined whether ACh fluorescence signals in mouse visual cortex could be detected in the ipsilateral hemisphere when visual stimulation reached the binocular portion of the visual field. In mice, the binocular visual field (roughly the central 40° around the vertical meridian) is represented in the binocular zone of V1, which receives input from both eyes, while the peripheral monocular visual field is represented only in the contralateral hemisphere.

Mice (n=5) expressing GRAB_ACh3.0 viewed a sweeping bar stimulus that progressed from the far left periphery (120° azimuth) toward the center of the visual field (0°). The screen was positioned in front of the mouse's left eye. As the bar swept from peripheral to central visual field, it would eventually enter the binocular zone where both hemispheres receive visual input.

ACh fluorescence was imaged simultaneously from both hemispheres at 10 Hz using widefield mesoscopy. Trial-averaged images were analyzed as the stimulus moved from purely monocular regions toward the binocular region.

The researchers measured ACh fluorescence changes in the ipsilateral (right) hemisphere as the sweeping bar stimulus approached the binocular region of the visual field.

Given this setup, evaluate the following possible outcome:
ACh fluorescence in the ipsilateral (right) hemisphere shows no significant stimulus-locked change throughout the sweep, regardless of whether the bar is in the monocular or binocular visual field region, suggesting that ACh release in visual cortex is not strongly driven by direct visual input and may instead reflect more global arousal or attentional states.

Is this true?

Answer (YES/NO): NO